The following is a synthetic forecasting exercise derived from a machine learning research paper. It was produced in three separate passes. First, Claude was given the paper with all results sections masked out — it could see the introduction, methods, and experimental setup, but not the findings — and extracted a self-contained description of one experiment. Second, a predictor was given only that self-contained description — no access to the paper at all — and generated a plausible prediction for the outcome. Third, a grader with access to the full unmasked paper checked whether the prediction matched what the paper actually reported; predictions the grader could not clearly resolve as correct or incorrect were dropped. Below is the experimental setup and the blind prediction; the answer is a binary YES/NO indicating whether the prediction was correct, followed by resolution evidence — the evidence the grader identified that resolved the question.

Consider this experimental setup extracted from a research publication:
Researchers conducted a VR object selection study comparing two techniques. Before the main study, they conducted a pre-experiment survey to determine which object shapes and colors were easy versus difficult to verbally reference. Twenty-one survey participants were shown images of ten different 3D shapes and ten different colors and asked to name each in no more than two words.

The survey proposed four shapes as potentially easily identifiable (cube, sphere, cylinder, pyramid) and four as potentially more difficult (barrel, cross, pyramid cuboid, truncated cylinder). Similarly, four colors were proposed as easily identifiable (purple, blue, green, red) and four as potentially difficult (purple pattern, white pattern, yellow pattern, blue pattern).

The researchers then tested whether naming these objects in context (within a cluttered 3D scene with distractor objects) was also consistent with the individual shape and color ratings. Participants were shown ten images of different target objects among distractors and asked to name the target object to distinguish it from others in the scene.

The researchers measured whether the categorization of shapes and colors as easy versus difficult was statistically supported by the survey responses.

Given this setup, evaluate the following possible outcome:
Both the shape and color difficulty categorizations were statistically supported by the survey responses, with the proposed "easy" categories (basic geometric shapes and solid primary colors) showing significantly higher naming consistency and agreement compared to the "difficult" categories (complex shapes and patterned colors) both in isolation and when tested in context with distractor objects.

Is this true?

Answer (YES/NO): YES